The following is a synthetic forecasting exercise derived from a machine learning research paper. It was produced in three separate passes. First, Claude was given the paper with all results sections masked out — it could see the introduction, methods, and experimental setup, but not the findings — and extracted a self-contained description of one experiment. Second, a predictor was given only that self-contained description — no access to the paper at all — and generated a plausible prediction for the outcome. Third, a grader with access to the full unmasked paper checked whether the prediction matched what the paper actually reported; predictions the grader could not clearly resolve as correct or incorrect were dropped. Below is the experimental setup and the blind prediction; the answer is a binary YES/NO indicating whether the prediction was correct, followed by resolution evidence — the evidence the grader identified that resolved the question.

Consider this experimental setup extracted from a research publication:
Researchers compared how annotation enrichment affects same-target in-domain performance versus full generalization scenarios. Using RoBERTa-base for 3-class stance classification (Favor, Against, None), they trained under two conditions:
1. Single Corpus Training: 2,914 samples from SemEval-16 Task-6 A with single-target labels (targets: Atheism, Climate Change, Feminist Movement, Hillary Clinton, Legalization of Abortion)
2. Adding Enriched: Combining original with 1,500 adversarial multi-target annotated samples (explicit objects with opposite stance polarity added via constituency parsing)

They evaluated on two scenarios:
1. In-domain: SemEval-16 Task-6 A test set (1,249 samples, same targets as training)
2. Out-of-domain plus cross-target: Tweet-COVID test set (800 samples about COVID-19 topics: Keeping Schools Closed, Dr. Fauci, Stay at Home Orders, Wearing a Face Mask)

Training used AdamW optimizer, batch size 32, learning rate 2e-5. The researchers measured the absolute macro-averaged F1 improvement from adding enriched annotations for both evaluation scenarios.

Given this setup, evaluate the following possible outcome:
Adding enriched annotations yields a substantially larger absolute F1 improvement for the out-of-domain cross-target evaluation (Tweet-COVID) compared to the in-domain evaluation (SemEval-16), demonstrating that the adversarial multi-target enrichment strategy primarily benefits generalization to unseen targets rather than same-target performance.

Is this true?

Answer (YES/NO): YES